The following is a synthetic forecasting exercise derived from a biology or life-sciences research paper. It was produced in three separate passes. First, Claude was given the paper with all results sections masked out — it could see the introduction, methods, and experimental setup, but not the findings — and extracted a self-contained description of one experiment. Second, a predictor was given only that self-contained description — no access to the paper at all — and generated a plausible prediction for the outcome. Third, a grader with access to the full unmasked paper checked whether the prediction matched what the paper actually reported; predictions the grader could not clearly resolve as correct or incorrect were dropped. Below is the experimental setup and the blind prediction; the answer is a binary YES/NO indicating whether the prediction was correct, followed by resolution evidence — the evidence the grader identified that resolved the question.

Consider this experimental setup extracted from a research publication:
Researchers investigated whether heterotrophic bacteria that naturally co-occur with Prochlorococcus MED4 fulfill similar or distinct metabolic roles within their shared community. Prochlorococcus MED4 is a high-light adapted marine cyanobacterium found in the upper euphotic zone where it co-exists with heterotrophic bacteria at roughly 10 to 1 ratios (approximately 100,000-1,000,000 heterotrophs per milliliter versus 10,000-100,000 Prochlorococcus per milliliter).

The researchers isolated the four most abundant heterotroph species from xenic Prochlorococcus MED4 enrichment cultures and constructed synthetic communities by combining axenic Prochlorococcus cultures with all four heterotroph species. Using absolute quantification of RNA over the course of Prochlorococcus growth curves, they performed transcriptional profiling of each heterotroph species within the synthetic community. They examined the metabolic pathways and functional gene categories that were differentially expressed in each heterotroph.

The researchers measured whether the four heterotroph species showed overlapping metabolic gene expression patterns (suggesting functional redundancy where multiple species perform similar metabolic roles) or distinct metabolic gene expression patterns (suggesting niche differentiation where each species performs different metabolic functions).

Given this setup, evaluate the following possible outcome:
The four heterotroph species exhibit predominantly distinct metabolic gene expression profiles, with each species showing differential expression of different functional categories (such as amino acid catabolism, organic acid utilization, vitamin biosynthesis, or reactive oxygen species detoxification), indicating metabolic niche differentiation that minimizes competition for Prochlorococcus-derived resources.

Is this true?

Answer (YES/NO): YES